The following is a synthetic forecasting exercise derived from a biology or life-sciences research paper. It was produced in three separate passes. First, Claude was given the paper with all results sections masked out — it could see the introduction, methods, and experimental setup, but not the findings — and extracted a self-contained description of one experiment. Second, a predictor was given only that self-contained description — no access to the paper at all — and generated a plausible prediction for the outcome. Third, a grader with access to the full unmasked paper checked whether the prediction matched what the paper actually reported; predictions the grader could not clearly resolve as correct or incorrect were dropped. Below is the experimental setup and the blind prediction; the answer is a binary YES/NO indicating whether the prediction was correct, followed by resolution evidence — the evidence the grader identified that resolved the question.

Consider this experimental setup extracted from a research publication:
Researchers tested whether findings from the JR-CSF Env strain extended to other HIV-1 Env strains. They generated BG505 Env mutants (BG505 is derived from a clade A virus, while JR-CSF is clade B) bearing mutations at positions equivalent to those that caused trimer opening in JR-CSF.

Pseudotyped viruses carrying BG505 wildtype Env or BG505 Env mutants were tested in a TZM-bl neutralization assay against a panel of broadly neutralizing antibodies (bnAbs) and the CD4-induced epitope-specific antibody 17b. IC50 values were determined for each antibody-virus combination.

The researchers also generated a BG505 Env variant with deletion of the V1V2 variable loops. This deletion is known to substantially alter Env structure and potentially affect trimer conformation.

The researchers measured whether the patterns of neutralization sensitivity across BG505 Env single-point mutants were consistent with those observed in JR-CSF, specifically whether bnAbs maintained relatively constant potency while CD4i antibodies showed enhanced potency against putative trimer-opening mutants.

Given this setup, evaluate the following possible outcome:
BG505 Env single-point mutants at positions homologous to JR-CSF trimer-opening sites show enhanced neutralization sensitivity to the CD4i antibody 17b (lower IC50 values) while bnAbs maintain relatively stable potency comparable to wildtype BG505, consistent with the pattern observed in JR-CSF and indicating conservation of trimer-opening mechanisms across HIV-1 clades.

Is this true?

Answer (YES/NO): NO